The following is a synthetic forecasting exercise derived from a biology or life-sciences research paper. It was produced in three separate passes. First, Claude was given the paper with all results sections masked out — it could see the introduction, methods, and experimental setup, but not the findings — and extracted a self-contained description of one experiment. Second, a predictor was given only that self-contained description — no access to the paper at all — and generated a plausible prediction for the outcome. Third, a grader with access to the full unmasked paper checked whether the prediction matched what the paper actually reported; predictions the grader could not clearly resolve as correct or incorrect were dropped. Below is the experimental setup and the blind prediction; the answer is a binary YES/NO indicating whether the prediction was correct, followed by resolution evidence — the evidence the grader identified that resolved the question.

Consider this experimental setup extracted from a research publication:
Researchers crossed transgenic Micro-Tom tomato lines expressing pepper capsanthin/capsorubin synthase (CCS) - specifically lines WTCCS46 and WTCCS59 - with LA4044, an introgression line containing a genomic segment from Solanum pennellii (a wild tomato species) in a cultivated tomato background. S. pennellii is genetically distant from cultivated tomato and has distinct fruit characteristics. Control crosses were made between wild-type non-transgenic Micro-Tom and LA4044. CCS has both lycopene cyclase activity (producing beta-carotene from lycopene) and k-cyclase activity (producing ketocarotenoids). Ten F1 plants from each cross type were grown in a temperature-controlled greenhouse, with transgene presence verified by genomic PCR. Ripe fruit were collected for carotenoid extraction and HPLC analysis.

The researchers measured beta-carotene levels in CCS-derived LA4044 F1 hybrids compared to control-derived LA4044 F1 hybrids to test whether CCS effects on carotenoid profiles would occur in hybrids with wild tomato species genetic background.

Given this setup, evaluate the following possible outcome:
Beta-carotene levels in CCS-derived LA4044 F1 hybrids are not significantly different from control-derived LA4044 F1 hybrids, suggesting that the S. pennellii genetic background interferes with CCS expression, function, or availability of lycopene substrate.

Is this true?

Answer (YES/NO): NO